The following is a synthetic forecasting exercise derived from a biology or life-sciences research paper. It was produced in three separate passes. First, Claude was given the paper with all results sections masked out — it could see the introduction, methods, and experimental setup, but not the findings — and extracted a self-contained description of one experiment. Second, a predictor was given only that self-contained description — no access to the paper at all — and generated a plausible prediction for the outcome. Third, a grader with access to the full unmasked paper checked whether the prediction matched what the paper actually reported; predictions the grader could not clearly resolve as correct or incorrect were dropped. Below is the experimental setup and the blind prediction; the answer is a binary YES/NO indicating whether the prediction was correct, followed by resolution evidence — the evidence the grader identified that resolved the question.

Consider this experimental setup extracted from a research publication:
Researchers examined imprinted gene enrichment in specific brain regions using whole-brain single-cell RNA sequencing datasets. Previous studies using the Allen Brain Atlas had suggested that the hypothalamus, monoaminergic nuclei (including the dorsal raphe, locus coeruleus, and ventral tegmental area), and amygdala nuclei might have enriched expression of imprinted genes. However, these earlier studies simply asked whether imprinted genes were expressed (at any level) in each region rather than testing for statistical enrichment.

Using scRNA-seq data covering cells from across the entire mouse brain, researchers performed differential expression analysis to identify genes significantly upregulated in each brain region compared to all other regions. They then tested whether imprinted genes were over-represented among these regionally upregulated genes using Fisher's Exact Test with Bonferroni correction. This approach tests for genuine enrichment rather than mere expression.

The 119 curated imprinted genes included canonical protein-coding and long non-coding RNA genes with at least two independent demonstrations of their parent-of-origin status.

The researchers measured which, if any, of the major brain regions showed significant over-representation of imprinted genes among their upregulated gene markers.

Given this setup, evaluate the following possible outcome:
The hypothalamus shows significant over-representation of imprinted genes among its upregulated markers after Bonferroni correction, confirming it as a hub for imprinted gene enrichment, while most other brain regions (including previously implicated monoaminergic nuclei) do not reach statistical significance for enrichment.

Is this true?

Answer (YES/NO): NO